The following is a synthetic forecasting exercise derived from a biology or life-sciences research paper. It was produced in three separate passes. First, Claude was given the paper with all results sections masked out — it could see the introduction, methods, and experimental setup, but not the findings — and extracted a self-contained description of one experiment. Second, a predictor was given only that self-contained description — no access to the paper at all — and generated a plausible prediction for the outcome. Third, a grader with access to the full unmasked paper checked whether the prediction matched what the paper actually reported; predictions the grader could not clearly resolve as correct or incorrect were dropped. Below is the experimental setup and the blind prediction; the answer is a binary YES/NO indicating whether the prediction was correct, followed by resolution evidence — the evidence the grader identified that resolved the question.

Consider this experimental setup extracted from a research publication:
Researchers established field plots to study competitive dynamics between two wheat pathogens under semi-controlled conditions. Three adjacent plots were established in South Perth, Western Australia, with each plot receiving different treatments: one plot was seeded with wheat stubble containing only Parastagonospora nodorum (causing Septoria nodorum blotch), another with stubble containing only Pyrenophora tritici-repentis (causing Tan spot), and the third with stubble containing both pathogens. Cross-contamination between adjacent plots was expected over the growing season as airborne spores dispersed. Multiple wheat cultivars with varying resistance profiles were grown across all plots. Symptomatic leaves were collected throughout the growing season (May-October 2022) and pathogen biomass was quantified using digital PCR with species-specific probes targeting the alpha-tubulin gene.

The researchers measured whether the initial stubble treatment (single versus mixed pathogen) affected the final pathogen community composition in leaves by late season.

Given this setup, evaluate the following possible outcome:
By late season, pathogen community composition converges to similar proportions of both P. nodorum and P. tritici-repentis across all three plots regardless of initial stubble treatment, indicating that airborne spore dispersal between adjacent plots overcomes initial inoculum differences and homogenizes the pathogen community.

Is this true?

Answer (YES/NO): NO